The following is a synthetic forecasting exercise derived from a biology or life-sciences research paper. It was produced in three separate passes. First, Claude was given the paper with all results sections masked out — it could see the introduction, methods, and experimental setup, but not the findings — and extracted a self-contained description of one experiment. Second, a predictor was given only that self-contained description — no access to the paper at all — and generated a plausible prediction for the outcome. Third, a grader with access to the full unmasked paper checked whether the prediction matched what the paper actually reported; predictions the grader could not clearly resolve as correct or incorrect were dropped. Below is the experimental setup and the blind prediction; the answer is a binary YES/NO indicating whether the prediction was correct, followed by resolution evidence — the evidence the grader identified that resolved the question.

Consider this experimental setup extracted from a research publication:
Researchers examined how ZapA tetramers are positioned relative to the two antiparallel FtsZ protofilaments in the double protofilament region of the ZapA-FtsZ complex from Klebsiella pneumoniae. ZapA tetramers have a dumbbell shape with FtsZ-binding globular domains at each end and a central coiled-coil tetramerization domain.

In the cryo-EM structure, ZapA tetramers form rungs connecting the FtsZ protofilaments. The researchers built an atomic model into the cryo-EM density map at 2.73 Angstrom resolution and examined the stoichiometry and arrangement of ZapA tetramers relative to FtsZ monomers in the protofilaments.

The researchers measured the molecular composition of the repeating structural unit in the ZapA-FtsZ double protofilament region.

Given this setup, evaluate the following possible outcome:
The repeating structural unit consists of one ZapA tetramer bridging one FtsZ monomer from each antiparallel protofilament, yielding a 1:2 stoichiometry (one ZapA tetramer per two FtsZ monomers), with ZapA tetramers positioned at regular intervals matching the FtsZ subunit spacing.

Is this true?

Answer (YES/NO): NO